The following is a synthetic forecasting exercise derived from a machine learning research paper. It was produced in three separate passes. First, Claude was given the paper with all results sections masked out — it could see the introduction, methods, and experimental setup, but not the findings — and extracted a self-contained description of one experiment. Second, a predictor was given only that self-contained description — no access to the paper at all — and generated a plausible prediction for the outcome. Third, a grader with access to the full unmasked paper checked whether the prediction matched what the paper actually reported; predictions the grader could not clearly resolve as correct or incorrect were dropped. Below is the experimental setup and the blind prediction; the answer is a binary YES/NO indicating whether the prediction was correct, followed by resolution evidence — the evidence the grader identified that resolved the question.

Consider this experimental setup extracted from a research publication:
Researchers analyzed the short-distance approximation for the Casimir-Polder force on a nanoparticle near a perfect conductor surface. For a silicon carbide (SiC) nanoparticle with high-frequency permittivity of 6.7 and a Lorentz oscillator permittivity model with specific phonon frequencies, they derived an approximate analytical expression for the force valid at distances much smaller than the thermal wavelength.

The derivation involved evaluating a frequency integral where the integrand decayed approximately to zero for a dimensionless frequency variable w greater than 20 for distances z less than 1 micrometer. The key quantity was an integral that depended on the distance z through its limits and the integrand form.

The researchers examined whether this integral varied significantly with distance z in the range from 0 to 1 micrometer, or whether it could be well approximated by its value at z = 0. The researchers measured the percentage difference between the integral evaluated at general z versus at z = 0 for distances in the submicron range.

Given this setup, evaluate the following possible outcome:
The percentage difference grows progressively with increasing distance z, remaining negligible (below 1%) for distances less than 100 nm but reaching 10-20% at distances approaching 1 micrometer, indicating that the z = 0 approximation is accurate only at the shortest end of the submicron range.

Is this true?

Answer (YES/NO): NO